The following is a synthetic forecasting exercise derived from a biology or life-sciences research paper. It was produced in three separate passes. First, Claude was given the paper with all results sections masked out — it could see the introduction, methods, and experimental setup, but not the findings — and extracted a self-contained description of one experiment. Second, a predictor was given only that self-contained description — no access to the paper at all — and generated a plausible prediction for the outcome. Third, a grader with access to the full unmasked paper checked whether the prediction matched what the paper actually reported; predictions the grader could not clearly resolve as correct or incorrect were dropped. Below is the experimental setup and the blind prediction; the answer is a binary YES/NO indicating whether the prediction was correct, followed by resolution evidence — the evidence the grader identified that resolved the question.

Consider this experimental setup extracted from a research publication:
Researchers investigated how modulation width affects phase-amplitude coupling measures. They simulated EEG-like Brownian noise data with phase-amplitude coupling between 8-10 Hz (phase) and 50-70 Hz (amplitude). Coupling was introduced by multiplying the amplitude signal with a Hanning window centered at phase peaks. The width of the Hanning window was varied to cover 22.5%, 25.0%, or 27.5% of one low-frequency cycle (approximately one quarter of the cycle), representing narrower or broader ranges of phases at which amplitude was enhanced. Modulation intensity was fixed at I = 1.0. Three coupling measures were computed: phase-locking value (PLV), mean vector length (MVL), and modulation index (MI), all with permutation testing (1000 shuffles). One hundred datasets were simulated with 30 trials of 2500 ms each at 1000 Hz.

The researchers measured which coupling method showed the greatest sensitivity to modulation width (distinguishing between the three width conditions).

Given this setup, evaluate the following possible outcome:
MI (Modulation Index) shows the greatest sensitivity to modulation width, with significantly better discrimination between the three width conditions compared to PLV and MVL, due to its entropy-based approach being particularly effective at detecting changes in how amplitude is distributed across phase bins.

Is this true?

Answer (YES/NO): NO